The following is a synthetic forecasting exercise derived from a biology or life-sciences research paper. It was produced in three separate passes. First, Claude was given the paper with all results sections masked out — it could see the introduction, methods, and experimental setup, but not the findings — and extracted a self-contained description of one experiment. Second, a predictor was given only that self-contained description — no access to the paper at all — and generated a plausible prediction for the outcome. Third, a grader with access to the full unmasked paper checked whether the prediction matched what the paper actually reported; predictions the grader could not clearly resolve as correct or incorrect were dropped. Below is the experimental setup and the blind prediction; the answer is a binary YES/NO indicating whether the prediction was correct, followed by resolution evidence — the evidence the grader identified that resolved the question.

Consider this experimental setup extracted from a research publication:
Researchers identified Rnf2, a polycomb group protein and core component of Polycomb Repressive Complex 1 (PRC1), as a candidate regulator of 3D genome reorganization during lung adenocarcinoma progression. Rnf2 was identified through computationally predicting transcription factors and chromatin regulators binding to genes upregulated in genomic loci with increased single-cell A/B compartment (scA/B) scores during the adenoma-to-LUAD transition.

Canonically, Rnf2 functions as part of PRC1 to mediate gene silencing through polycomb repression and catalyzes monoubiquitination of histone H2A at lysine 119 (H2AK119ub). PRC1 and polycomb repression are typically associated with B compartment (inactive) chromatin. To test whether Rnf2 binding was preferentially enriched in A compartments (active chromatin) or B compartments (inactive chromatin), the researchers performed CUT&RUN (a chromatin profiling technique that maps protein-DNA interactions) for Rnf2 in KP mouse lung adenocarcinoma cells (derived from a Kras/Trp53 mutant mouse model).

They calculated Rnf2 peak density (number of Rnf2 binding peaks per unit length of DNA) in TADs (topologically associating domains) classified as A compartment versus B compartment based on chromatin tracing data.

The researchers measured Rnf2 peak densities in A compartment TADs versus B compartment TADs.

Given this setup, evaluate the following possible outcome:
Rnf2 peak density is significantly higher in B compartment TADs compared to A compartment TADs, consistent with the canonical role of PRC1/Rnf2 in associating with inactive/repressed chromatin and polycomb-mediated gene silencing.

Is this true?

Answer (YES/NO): NO